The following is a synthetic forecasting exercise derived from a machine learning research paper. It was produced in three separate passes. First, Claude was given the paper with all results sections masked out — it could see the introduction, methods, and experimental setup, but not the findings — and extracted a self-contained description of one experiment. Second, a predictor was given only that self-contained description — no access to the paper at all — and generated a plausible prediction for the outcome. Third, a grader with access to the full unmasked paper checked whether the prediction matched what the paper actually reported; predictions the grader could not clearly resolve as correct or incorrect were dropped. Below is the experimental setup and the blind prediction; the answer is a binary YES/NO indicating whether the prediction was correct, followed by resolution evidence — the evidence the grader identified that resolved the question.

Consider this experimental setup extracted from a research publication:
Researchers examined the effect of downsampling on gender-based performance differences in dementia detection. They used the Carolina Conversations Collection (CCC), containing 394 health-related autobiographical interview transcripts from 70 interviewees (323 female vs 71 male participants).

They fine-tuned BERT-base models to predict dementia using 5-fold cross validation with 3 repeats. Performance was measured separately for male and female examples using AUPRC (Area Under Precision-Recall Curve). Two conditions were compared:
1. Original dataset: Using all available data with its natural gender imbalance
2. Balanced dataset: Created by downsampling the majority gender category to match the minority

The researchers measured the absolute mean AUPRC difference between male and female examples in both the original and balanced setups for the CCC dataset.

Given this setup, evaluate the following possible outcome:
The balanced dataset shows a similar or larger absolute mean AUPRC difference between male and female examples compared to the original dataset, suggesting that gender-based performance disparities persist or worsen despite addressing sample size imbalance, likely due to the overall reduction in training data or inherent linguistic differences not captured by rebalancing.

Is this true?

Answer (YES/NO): NO